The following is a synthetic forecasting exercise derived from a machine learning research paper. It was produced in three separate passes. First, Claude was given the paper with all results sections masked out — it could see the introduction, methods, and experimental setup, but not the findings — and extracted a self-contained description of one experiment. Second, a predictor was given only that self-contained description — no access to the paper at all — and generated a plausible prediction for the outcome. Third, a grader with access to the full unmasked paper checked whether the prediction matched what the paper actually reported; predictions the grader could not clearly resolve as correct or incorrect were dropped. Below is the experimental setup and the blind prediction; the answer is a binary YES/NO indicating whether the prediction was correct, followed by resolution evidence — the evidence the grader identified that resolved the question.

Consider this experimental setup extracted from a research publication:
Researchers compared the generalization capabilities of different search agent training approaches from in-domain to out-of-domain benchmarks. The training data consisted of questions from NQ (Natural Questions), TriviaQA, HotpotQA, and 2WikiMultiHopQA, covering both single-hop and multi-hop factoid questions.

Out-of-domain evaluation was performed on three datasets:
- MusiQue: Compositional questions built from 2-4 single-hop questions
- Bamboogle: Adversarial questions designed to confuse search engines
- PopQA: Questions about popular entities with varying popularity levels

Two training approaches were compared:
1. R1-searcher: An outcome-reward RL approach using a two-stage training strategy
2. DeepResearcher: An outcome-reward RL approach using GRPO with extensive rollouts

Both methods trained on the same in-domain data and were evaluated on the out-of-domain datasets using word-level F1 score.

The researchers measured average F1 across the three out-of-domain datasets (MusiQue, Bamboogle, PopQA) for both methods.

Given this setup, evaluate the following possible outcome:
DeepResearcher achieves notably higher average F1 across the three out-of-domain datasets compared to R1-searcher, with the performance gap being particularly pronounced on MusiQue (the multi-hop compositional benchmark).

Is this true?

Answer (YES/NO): NO